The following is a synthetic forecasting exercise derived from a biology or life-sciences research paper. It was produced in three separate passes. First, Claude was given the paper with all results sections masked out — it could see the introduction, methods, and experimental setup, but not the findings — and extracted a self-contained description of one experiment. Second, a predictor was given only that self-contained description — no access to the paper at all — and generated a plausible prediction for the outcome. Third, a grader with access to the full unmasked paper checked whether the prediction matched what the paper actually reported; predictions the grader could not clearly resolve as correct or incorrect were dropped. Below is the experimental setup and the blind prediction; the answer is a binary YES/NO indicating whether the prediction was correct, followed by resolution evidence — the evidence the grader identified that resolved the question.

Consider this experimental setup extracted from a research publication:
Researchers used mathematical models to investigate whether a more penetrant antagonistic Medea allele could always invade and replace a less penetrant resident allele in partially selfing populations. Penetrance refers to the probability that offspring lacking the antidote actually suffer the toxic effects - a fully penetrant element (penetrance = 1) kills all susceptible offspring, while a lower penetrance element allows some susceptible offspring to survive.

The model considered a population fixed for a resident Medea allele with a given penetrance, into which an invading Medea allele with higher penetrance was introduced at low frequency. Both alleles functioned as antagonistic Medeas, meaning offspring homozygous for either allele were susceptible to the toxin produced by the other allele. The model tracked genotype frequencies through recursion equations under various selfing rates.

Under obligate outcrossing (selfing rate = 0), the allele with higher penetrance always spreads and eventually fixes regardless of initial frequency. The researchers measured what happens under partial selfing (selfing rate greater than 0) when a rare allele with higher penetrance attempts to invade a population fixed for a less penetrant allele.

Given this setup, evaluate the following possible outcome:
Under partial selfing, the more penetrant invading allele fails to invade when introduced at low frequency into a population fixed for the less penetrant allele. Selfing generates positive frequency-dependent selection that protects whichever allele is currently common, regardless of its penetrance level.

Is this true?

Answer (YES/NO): YES